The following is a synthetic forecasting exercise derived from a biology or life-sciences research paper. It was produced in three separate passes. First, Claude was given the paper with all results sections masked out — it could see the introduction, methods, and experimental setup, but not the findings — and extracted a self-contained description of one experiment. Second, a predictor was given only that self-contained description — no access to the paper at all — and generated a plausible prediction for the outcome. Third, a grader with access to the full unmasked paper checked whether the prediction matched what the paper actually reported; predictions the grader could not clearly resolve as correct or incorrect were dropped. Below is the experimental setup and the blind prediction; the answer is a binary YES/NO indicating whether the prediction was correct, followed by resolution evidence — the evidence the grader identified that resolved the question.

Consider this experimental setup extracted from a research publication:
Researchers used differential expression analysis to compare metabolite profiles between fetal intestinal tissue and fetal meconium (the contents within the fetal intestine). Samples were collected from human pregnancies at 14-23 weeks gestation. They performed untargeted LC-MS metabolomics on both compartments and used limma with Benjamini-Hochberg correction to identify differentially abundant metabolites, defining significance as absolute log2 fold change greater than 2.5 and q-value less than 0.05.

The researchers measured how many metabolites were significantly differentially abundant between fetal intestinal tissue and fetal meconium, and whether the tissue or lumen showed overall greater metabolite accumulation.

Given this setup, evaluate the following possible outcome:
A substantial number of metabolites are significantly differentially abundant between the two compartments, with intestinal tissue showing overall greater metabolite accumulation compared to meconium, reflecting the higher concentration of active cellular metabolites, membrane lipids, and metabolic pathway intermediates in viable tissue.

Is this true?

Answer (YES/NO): YES